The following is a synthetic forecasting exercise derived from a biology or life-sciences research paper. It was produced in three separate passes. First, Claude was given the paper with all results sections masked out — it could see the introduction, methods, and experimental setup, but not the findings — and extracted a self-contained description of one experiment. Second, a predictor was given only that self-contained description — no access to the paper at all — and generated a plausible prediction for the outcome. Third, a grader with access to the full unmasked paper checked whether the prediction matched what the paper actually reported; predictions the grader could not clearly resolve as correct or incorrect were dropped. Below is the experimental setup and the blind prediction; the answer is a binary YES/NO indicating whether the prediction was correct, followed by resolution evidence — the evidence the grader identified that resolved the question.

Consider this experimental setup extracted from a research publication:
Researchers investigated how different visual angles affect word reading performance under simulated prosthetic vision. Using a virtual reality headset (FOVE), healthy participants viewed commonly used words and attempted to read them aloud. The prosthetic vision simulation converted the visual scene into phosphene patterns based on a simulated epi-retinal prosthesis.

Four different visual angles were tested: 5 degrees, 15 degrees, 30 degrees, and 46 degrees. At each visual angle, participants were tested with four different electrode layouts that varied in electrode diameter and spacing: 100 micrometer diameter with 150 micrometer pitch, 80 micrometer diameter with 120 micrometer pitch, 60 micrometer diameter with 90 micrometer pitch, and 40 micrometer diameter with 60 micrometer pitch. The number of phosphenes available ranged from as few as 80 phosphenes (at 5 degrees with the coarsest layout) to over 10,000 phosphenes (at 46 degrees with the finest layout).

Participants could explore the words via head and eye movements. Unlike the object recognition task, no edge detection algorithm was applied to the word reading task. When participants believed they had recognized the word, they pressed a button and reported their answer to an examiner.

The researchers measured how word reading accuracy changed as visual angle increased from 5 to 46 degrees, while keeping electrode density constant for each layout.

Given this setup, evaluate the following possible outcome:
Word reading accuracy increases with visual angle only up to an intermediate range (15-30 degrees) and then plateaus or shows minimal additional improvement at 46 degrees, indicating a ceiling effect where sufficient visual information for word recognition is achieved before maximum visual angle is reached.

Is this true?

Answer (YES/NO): NO